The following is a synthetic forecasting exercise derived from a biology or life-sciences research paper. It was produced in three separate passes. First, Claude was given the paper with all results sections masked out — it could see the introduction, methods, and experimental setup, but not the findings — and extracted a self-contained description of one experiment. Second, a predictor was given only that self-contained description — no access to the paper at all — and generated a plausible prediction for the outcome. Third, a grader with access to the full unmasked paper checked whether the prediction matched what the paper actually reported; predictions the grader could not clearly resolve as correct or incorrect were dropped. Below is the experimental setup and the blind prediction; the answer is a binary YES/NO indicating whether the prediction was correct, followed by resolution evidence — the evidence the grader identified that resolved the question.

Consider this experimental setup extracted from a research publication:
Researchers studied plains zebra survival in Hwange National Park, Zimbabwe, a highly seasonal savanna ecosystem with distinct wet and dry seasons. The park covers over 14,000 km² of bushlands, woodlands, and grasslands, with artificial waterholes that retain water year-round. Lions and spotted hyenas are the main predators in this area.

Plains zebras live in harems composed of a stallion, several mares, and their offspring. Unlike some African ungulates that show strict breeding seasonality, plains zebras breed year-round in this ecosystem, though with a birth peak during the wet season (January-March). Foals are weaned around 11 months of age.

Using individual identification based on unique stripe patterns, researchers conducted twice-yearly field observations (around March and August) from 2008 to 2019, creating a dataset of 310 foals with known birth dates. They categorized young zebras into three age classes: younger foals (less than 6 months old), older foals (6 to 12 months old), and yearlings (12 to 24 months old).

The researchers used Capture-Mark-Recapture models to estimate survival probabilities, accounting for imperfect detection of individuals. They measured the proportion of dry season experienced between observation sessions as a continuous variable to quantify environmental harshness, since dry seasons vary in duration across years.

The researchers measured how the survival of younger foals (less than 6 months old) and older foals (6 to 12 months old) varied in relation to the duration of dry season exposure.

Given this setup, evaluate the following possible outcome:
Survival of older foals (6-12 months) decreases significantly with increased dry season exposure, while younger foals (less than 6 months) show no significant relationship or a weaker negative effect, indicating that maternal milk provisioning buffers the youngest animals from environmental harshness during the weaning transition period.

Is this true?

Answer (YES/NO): YES